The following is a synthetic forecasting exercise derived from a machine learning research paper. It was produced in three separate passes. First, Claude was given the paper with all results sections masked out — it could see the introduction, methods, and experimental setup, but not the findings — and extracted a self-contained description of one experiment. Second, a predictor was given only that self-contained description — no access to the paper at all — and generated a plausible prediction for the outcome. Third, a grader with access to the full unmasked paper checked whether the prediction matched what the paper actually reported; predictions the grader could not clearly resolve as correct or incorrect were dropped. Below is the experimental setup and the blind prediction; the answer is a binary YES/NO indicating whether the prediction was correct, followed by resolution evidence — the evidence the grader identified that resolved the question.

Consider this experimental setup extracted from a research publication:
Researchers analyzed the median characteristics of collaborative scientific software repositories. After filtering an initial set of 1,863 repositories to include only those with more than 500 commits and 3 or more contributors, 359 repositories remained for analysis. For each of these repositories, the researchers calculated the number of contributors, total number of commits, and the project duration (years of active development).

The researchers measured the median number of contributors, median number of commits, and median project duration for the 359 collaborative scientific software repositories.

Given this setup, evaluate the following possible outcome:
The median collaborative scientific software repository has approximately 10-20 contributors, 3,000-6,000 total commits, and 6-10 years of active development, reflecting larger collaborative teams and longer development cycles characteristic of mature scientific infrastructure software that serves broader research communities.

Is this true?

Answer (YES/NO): NO